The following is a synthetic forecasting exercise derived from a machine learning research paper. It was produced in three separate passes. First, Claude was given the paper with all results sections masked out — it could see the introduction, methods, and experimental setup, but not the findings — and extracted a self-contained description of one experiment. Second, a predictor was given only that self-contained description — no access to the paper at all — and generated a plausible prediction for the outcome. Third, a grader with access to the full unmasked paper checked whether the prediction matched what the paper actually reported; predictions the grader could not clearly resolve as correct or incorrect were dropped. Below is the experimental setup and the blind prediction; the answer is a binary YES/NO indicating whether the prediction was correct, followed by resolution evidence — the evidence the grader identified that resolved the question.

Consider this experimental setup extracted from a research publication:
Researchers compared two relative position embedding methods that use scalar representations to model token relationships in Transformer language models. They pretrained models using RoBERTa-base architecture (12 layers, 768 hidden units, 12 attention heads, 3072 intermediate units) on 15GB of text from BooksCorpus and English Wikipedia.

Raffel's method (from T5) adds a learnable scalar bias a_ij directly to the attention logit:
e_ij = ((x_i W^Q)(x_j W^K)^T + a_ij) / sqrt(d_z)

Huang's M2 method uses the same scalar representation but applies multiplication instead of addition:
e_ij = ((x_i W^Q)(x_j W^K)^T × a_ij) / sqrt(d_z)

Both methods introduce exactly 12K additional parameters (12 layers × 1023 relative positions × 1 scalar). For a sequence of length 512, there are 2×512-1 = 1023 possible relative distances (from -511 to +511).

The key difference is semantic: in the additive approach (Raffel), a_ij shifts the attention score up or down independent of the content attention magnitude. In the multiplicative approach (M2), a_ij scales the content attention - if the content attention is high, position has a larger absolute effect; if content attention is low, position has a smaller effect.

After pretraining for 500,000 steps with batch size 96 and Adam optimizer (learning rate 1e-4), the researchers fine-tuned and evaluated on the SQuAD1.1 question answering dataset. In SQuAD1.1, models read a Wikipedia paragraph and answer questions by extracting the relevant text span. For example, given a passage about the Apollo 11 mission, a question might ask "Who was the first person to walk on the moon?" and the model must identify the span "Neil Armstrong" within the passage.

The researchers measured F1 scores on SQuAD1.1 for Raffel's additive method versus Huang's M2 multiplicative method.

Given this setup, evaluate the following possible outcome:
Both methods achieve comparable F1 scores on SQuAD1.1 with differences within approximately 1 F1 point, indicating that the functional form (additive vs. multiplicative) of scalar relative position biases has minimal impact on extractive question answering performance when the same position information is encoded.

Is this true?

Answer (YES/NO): NO